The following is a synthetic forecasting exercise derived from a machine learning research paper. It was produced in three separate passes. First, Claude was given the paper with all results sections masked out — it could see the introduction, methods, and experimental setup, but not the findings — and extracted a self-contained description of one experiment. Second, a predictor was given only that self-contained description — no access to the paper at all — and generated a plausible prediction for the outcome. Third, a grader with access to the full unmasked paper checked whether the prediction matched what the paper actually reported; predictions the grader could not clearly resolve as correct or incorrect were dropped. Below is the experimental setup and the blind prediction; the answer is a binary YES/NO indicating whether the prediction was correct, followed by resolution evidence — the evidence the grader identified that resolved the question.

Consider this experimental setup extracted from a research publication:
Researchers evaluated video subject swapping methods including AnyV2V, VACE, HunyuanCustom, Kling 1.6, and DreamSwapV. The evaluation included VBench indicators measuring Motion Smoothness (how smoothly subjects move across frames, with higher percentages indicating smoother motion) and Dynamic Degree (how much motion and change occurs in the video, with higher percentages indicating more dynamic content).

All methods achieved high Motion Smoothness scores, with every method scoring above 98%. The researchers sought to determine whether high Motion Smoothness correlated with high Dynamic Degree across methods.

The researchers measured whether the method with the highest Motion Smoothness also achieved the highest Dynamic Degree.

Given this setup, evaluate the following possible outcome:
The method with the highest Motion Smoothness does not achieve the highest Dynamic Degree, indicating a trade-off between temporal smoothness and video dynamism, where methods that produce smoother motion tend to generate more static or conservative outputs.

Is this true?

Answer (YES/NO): YES